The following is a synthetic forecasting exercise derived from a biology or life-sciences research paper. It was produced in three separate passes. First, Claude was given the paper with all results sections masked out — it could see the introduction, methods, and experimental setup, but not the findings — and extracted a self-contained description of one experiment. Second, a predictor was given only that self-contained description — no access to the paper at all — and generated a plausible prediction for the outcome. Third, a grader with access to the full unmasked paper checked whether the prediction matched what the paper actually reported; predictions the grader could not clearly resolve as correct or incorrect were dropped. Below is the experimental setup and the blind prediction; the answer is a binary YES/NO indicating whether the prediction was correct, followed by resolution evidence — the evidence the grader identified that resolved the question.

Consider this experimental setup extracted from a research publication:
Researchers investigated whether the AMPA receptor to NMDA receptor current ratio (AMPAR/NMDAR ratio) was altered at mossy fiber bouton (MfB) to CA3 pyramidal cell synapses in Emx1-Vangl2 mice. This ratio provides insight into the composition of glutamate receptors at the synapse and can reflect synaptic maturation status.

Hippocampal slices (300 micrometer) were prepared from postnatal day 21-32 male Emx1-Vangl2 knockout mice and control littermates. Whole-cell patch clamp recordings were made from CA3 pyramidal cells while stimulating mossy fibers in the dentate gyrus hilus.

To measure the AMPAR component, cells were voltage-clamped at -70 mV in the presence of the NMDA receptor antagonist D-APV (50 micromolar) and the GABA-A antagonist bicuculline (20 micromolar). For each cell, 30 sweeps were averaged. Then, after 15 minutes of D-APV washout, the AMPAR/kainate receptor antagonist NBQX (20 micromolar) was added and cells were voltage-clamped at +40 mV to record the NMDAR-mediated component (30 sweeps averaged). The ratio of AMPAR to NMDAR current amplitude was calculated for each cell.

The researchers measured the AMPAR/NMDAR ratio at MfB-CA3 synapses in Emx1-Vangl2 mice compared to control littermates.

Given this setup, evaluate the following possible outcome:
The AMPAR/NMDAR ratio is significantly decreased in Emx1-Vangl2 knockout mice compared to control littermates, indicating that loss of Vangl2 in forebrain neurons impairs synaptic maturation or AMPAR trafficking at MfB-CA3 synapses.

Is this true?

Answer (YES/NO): NO